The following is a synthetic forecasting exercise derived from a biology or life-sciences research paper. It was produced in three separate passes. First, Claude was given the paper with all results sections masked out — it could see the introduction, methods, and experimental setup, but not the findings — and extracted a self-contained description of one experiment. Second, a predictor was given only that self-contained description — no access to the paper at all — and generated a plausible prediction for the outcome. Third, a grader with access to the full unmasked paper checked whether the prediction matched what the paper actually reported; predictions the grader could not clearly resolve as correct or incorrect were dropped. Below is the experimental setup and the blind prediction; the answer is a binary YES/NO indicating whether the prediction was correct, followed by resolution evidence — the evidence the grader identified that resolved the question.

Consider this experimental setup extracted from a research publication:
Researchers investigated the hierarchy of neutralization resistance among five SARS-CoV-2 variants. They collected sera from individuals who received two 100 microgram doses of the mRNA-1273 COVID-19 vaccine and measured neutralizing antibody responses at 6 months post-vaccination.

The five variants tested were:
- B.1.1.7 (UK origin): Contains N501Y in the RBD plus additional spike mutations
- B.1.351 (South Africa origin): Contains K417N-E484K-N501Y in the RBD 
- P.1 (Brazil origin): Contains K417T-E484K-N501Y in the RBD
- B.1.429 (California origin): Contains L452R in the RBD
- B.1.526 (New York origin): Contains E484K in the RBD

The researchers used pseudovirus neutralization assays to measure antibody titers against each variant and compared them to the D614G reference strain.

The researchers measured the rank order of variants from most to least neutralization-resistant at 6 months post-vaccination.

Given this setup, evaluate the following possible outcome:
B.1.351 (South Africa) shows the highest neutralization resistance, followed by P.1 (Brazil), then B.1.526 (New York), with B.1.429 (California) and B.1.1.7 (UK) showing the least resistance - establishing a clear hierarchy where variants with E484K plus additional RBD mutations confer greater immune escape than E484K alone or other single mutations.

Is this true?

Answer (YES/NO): YES